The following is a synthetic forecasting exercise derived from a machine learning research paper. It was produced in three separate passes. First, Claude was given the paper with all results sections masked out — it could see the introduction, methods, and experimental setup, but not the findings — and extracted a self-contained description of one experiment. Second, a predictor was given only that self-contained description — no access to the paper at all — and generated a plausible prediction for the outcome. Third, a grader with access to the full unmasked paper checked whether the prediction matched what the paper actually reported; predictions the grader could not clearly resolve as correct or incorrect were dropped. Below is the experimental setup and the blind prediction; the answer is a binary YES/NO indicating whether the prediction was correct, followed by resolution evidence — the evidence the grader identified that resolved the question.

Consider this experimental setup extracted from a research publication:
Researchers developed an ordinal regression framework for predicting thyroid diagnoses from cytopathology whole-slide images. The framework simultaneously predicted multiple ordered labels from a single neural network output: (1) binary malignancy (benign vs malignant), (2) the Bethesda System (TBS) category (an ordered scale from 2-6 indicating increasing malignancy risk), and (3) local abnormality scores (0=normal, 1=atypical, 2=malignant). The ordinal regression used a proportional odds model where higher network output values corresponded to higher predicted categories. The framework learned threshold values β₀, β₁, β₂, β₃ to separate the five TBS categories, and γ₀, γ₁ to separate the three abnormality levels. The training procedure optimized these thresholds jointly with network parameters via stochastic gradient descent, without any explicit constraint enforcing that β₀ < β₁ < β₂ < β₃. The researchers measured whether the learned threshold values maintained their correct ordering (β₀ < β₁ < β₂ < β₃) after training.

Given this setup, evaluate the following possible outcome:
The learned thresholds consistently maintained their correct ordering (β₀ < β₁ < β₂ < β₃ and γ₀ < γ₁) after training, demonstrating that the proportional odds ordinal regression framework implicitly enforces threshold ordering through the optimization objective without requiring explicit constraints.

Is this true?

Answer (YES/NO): NO